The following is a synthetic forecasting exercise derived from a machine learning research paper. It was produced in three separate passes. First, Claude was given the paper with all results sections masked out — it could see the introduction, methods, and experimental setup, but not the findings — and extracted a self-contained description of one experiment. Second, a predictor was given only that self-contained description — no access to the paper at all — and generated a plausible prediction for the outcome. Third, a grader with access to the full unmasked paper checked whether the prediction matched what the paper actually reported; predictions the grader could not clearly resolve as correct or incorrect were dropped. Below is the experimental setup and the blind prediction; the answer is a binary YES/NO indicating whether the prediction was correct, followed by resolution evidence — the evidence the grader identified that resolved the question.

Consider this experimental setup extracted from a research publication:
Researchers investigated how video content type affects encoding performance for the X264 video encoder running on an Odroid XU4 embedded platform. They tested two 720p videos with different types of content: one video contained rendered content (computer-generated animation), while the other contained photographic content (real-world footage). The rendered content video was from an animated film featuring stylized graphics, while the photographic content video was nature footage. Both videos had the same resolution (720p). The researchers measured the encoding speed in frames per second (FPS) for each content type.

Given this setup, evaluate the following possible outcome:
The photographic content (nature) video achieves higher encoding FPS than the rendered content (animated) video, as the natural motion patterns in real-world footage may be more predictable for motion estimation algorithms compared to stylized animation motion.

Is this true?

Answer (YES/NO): NO